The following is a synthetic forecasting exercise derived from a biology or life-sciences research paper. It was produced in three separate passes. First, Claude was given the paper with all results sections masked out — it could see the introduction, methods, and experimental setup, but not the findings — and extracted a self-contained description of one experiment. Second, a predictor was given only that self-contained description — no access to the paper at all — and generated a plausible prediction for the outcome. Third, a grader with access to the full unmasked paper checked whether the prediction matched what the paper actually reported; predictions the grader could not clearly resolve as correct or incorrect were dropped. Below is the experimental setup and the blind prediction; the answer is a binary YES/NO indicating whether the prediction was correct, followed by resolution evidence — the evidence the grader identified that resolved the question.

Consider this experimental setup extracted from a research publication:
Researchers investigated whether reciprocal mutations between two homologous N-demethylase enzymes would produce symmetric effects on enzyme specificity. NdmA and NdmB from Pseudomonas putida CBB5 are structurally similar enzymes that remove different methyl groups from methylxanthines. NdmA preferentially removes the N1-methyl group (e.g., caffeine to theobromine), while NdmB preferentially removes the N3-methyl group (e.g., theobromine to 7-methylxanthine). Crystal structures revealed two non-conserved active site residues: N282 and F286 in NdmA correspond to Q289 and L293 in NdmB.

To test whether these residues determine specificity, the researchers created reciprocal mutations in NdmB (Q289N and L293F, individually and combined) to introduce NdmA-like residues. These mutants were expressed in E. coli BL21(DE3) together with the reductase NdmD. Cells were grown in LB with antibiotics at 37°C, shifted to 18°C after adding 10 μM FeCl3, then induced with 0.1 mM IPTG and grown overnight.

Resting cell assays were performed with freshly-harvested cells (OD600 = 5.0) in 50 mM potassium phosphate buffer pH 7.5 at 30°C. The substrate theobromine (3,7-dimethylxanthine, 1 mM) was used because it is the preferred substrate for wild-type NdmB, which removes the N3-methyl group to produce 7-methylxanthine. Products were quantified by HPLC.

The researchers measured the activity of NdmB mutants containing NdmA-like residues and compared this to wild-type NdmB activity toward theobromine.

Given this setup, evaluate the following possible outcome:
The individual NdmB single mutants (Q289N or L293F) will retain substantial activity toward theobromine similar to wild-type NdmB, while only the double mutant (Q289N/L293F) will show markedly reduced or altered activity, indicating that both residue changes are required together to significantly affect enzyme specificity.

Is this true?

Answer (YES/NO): NO